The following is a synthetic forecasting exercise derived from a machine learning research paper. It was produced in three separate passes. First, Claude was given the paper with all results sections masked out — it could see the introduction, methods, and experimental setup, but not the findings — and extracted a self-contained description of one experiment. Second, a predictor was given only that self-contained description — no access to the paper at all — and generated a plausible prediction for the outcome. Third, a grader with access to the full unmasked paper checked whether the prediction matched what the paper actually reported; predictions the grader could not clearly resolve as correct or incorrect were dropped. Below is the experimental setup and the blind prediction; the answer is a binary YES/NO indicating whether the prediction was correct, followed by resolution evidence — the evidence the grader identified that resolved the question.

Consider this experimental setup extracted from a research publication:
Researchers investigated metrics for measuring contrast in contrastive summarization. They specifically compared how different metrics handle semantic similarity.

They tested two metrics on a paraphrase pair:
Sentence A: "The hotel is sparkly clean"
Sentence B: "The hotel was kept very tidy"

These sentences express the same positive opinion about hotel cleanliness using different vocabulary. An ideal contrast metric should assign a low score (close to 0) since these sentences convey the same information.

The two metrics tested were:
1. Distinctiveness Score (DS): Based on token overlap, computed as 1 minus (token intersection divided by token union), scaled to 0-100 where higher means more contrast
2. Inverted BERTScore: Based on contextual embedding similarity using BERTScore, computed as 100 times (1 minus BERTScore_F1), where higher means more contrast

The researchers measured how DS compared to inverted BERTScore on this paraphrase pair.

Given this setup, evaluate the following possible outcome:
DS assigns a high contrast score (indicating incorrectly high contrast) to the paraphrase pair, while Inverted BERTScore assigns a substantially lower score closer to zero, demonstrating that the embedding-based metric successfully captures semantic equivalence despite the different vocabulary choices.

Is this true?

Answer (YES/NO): NO